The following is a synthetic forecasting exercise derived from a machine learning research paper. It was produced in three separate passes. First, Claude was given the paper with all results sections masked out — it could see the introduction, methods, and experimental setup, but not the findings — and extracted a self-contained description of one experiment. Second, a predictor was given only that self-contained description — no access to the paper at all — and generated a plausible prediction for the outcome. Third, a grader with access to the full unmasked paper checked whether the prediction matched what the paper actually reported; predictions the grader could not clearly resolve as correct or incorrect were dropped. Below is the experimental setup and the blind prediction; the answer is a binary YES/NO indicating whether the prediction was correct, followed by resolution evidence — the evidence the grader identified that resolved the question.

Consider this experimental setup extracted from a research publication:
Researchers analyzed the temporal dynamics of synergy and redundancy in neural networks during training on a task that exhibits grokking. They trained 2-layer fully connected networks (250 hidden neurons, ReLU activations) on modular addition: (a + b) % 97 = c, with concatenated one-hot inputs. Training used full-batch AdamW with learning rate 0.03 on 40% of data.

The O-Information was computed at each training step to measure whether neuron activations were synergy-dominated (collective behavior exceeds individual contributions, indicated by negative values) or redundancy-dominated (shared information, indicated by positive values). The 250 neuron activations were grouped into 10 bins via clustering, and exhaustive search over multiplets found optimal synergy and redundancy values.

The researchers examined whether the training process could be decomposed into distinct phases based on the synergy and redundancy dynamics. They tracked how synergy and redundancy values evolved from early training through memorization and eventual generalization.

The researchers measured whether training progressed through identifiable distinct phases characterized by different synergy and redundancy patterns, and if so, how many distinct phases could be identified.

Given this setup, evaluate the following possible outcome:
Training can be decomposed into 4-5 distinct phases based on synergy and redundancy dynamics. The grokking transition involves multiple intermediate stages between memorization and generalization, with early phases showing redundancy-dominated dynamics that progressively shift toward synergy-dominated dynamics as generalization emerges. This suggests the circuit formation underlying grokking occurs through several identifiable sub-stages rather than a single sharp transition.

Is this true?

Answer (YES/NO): YES